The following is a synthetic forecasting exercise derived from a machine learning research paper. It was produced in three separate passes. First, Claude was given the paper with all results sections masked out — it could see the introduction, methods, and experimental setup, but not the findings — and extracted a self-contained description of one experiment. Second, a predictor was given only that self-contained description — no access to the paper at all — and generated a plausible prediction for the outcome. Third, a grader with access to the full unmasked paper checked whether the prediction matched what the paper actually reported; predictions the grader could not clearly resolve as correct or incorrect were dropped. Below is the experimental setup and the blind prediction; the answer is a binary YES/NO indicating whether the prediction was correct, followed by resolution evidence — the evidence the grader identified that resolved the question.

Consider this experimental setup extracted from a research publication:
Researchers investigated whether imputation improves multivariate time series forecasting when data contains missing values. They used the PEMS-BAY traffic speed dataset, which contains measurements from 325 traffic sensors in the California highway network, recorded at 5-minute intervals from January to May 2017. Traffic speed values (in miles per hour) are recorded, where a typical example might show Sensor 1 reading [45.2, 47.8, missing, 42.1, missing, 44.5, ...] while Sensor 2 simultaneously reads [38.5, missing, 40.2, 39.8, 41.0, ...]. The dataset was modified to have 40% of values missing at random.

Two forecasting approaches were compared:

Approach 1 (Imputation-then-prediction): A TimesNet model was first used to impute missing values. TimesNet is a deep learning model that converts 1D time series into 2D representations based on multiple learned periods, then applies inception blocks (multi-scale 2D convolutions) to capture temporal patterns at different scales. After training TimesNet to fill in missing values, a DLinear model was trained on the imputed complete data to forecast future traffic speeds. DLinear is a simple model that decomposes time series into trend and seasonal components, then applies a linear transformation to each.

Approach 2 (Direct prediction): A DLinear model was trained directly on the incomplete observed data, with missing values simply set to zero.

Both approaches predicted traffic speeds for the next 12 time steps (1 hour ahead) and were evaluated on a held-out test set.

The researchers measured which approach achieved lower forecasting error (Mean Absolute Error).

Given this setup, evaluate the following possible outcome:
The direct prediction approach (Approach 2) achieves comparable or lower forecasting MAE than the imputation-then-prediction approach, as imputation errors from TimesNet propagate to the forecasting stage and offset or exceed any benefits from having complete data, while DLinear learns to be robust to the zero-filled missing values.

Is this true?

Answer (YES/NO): YES